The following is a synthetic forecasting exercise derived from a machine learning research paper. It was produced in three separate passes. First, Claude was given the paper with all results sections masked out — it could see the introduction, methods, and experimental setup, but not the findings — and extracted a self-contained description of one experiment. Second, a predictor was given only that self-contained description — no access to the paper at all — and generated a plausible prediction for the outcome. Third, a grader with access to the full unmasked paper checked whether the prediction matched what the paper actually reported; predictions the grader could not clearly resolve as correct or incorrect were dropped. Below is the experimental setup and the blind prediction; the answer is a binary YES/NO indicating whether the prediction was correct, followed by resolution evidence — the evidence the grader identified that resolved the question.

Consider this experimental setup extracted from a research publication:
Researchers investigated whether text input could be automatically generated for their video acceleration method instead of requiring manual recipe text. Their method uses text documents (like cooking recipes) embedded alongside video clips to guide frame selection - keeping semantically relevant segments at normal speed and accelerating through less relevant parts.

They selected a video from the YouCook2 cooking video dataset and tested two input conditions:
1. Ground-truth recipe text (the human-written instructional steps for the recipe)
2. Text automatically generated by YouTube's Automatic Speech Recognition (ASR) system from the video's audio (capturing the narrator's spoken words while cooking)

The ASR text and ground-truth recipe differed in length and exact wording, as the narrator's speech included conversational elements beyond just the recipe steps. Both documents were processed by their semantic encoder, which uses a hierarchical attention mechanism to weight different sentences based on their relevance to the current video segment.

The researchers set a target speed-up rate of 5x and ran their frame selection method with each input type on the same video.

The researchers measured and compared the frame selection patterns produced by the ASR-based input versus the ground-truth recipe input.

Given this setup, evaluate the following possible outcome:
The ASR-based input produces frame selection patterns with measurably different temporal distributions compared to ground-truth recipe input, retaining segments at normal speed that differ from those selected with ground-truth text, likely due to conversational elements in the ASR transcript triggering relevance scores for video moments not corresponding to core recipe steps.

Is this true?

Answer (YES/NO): NO